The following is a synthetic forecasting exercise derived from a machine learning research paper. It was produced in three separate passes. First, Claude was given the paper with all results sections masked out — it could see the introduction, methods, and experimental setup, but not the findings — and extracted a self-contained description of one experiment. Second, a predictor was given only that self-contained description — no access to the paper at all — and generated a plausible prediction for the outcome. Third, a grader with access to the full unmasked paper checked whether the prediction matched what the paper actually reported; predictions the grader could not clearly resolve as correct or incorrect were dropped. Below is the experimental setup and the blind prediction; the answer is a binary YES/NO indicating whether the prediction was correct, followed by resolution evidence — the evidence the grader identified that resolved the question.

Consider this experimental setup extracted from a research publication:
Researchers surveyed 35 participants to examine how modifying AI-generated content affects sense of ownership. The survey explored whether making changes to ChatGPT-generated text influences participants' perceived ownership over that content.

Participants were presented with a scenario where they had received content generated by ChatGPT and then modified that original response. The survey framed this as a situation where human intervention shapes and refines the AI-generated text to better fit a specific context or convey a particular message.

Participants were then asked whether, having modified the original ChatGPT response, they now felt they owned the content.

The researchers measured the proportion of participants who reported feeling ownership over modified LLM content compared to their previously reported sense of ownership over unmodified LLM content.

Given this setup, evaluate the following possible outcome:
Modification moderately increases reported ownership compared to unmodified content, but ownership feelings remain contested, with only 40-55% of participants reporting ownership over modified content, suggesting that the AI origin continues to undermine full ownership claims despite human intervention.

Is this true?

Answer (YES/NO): NO